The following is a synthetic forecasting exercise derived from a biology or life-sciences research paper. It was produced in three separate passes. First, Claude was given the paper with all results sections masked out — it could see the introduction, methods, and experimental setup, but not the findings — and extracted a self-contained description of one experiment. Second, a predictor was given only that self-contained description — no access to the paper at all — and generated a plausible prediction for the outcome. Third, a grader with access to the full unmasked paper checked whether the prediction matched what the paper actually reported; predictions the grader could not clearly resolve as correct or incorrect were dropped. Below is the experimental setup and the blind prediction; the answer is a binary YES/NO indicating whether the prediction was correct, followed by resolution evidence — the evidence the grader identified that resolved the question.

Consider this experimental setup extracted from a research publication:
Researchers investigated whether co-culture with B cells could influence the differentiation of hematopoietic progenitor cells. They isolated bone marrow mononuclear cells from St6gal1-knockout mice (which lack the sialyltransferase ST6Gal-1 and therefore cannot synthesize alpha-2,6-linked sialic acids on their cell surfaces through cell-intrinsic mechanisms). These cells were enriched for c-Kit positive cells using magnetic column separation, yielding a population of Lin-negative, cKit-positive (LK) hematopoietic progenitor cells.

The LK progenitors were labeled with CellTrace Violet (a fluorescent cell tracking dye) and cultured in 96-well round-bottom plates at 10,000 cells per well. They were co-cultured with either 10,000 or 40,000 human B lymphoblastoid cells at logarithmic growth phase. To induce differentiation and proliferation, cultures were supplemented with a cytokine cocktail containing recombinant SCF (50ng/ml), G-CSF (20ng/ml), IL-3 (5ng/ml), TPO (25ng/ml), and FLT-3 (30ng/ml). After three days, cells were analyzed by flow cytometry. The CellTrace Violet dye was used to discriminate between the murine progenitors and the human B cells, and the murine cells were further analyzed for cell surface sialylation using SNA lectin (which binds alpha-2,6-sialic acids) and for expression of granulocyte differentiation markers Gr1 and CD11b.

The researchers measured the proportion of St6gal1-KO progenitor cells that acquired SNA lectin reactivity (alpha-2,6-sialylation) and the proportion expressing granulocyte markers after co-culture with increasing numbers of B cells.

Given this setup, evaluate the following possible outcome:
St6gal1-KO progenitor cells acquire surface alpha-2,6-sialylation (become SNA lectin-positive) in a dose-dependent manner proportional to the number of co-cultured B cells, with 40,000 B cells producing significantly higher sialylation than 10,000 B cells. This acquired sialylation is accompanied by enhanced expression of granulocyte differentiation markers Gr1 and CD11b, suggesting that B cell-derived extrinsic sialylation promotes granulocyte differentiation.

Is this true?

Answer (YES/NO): NO